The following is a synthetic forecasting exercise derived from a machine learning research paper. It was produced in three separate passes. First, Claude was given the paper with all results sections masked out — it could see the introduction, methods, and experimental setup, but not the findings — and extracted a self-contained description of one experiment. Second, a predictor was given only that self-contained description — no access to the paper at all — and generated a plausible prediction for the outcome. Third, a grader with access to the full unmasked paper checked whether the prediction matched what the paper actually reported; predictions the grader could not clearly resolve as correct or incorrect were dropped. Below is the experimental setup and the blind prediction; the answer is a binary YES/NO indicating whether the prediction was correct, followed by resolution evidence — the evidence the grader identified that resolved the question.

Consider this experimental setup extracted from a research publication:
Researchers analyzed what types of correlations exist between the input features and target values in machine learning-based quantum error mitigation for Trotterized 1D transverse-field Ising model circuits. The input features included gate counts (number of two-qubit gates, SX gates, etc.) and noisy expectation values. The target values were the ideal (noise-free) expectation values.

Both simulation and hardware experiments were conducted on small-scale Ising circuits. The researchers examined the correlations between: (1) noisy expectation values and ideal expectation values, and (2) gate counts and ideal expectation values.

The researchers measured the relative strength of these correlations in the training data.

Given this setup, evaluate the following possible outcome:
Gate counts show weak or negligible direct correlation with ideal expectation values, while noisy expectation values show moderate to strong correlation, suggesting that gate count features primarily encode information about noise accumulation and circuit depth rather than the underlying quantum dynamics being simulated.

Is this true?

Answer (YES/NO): NO